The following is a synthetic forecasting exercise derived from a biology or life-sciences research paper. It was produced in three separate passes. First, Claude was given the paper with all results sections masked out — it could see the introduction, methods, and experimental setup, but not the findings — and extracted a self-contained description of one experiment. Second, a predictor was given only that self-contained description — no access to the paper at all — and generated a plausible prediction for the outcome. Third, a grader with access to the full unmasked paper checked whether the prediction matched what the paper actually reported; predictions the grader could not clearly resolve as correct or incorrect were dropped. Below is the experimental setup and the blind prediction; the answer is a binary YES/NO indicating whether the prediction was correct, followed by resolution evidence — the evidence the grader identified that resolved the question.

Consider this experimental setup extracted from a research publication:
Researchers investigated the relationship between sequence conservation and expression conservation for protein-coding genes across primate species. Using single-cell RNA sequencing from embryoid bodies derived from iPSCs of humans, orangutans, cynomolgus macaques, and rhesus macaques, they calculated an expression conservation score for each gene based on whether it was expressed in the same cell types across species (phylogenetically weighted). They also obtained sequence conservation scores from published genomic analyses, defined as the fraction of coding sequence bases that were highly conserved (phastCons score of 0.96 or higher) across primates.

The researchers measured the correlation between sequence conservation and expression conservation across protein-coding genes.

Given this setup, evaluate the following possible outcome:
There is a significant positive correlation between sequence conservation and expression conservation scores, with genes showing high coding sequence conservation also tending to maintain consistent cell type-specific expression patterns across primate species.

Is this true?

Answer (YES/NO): YES